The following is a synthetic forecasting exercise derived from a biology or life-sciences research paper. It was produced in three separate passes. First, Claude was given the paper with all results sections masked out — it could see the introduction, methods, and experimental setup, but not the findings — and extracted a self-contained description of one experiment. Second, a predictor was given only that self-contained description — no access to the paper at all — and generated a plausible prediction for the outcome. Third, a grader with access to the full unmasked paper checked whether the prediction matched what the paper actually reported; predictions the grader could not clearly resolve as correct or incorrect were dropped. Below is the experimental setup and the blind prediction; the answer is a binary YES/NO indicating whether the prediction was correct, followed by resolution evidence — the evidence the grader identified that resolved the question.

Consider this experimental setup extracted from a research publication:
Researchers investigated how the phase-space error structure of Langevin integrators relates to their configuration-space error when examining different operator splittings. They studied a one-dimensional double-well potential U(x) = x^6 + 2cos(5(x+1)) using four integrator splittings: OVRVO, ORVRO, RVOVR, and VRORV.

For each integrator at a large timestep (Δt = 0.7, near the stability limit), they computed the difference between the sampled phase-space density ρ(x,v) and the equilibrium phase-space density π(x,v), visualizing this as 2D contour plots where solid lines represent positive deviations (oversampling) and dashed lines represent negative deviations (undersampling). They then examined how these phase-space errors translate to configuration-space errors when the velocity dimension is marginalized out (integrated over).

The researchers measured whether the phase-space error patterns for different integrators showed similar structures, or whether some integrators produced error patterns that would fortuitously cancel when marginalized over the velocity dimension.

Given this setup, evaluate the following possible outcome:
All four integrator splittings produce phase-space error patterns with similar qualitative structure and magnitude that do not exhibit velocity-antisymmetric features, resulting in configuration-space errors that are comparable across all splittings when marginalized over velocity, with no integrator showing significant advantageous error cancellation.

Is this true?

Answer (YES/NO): NO